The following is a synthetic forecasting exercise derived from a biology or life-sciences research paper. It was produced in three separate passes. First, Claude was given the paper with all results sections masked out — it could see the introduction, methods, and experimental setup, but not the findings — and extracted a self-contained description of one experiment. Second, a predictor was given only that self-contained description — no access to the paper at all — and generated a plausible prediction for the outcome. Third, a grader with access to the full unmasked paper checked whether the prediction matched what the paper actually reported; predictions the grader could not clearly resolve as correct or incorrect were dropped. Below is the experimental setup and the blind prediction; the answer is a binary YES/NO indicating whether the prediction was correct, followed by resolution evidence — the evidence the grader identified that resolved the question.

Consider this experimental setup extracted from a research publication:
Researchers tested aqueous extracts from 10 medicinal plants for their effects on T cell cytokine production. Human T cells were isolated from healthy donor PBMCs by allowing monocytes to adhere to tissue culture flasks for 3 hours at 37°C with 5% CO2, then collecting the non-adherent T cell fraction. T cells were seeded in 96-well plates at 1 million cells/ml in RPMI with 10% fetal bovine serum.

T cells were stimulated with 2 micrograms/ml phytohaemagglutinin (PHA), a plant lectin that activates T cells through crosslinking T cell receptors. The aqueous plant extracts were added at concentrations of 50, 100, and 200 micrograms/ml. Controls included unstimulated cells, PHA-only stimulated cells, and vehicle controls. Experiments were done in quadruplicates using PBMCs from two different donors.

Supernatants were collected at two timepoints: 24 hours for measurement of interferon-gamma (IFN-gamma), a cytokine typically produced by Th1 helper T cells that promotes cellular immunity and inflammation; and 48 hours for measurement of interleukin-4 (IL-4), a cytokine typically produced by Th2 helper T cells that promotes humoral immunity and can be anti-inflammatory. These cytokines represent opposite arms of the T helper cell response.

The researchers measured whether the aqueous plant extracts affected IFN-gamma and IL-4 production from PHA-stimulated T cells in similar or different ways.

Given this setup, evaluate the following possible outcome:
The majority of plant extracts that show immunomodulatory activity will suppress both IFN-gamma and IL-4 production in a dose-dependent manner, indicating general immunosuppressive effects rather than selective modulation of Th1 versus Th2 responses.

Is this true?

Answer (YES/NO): NO